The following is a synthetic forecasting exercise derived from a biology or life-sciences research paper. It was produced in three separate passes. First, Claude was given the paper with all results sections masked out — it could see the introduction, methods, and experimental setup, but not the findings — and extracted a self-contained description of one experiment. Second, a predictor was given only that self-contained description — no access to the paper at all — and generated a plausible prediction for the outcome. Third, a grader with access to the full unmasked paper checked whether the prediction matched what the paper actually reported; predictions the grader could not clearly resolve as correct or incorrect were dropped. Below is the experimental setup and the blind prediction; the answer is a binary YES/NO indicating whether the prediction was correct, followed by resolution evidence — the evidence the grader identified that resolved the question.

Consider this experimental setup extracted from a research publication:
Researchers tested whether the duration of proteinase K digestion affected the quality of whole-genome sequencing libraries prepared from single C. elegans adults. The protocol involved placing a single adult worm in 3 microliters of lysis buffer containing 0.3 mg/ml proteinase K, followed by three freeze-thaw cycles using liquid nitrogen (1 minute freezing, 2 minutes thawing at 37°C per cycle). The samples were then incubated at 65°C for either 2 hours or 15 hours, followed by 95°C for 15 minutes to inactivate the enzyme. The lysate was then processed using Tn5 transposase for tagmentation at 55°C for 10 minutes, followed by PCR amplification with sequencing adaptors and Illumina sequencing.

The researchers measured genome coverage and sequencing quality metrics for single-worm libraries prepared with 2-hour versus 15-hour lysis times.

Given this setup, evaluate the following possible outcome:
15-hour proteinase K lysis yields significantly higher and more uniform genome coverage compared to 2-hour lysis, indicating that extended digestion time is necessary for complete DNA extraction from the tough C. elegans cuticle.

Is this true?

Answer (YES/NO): NO